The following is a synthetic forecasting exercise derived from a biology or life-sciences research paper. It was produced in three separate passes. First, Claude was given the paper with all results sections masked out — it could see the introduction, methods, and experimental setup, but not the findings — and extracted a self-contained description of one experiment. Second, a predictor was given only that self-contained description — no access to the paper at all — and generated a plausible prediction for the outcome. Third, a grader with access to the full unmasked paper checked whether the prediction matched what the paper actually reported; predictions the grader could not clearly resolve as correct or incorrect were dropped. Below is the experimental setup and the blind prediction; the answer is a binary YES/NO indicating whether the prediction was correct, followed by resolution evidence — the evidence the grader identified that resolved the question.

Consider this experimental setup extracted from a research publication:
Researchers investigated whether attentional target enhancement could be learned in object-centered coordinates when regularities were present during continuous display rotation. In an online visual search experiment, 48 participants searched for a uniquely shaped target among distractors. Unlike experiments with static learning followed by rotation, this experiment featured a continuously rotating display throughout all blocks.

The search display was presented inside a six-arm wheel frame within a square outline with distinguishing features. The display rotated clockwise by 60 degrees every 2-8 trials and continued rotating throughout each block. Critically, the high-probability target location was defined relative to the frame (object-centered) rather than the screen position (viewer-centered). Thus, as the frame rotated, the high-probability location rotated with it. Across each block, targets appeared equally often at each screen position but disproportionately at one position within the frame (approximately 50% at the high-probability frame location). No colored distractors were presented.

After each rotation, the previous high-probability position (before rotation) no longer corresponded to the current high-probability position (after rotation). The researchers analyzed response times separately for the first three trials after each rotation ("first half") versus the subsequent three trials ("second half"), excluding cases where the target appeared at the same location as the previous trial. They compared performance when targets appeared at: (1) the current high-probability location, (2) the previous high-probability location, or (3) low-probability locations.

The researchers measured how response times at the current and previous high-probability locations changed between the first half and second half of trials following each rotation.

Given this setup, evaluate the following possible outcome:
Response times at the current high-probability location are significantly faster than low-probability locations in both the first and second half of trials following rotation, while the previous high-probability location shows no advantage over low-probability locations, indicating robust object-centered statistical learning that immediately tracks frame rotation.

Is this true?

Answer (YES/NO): NO